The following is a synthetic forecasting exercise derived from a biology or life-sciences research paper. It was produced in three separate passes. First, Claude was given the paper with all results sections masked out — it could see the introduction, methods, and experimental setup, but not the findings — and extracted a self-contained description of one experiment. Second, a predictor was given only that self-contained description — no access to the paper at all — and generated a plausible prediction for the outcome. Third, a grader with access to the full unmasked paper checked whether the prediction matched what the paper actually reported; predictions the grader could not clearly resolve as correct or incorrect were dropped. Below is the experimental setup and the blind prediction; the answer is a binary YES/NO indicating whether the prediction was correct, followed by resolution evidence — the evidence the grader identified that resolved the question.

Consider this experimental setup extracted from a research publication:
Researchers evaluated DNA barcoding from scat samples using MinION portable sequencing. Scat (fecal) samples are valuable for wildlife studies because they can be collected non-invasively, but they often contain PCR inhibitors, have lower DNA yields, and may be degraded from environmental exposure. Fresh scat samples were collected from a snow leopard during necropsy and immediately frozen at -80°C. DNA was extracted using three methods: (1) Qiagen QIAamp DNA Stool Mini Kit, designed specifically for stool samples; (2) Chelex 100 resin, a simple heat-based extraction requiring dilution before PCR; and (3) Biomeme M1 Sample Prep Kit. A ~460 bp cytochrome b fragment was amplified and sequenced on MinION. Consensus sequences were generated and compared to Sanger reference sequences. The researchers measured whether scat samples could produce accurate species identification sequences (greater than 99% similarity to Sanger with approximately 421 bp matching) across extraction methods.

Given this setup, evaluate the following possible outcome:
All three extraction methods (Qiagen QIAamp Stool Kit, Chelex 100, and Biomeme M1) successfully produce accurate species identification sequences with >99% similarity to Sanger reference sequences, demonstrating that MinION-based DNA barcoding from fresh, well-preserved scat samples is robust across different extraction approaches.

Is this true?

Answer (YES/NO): YES